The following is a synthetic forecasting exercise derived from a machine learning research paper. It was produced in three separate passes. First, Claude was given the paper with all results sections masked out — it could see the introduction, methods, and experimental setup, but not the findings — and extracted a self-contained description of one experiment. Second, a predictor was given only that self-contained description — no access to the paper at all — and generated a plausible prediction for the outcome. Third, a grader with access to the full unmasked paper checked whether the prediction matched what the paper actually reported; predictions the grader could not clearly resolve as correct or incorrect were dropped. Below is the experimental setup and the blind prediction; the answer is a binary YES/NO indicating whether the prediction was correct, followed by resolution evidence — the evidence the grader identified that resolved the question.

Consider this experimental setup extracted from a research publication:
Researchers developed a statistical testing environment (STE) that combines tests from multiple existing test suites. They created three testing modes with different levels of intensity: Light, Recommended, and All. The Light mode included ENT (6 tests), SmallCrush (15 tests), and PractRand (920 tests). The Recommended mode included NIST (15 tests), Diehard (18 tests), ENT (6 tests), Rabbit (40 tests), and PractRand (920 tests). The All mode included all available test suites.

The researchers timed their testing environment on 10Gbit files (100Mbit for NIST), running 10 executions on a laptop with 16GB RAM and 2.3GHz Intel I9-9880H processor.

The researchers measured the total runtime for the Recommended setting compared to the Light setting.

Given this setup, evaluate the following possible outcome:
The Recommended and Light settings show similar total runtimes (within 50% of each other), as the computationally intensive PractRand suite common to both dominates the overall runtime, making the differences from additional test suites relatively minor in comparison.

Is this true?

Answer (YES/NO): NO